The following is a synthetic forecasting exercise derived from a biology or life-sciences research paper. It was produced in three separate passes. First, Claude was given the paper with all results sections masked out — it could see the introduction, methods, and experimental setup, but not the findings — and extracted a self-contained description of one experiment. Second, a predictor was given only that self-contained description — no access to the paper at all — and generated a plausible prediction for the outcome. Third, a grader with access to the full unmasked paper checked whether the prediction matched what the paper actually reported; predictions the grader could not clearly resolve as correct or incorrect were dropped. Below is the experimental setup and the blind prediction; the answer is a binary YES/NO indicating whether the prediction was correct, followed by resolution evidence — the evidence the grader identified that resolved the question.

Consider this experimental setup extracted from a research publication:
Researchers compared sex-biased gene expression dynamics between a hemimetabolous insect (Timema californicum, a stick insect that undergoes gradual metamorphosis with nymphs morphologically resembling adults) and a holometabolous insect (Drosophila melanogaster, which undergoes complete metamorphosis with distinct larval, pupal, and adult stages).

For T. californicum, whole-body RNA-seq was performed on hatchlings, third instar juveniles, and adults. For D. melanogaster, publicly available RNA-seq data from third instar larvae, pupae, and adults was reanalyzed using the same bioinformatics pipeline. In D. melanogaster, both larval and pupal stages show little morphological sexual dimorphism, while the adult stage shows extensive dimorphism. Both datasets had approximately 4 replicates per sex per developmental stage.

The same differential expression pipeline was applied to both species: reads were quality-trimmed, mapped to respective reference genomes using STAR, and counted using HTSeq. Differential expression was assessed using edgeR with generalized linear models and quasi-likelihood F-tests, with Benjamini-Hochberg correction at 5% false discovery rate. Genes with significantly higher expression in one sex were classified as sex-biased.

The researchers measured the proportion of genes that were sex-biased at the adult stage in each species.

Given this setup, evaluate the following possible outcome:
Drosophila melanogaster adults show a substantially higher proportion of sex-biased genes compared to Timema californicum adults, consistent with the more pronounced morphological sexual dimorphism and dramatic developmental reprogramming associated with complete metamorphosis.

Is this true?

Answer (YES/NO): YES